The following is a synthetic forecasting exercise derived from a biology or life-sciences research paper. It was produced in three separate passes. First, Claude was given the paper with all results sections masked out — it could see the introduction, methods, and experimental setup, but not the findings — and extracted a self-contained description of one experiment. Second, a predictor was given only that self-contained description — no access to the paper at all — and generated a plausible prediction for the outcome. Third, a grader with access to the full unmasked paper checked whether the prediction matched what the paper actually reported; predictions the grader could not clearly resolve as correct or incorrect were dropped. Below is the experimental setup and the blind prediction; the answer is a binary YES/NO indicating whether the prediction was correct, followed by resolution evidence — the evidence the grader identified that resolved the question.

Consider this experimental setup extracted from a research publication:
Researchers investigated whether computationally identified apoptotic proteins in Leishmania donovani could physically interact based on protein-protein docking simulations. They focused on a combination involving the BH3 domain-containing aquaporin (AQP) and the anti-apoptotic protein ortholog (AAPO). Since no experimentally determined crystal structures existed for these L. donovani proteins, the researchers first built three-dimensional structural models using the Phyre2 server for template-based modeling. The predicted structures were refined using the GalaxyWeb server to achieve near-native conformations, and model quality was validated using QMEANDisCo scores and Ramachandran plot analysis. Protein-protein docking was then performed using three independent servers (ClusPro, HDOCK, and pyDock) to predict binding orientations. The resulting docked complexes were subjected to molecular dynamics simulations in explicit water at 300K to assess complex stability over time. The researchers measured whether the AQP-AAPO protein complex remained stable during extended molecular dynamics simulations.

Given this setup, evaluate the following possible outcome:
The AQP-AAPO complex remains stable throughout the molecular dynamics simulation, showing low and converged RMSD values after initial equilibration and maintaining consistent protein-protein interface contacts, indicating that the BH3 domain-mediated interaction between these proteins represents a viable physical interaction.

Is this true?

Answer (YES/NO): YES